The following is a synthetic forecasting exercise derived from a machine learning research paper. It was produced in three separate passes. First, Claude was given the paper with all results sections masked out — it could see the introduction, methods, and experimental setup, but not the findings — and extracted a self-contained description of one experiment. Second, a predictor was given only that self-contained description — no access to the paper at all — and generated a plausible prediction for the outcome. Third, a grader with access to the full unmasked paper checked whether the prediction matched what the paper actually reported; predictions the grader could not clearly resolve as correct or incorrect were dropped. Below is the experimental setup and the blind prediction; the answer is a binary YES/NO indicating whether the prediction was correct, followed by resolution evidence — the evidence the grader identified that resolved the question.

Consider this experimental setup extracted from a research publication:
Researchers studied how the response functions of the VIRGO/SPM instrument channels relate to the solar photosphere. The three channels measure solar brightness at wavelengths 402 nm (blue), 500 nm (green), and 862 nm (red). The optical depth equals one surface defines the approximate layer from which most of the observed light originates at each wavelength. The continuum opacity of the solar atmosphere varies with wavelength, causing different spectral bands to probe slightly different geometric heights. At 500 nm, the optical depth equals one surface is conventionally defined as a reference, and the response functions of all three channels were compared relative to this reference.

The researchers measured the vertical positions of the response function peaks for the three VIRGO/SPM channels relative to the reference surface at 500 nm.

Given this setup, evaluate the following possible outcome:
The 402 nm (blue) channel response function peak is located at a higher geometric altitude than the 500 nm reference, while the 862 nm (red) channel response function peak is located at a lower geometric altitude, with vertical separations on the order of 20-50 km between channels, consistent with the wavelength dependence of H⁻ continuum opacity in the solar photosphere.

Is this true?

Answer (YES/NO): NO